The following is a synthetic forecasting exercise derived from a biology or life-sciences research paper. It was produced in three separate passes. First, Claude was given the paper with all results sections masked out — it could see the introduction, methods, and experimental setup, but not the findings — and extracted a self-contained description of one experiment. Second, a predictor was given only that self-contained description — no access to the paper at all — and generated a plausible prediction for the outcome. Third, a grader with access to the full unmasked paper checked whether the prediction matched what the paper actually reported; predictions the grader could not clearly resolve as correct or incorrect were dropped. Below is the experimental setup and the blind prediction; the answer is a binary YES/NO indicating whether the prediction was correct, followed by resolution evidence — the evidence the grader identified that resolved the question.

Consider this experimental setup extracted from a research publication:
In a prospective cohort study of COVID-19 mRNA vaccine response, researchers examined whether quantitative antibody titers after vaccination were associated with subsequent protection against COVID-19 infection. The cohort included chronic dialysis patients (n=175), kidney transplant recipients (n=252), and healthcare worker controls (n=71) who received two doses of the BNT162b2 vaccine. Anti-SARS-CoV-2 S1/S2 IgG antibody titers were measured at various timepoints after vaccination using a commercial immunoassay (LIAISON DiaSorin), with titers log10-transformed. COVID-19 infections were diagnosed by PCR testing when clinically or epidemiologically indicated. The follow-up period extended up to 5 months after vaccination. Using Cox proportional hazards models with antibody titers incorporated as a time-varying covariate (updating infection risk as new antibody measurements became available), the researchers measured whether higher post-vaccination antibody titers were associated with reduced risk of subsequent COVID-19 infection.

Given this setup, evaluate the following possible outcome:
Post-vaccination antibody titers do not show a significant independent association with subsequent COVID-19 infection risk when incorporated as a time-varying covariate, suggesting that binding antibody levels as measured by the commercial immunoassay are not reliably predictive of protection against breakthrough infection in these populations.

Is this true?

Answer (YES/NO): NO